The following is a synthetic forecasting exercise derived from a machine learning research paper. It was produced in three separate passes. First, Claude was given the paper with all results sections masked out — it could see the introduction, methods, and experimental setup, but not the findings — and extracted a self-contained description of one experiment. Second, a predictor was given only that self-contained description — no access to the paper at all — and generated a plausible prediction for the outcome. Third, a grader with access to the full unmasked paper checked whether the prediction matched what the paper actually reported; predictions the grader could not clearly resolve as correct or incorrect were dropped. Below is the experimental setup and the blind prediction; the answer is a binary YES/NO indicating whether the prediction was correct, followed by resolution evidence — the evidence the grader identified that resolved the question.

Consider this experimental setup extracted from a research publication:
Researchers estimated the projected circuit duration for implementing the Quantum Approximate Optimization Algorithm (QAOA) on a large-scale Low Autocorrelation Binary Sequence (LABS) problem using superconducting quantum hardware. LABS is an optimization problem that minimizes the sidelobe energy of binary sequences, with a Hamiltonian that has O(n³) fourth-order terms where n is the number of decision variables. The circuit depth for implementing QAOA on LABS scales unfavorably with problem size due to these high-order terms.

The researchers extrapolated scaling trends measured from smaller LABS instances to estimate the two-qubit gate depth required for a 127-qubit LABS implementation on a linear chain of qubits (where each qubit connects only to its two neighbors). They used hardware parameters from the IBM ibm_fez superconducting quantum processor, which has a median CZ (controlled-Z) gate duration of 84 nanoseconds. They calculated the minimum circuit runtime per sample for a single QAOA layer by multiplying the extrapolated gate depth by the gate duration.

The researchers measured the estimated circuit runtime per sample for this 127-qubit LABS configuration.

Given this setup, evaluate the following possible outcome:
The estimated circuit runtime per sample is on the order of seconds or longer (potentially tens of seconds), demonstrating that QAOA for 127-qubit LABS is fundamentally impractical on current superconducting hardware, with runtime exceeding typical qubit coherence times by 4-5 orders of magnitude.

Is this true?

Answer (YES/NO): NO